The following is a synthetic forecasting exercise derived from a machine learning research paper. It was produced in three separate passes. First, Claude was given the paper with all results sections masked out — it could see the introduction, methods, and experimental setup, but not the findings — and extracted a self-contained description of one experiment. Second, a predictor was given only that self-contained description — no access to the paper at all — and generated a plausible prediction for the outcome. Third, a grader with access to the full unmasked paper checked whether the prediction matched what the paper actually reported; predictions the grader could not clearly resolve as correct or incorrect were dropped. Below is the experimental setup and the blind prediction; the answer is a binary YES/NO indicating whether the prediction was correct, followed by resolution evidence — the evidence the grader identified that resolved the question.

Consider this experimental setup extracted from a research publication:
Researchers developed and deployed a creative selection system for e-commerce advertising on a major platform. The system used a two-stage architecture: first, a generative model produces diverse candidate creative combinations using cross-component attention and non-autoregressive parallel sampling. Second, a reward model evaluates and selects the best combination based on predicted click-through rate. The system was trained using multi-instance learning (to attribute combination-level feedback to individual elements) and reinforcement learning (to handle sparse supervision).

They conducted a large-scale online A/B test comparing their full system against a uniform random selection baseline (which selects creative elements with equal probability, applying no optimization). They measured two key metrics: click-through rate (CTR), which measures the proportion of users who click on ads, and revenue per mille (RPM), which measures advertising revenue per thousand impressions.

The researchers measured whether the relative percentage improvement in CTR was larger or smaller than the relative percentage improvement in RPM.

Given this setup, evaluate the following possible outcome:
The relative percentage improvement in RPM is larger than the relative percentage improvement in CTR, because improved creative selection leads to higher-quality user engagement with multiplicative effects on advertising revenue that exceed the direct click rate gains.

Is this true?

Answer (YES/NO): NO